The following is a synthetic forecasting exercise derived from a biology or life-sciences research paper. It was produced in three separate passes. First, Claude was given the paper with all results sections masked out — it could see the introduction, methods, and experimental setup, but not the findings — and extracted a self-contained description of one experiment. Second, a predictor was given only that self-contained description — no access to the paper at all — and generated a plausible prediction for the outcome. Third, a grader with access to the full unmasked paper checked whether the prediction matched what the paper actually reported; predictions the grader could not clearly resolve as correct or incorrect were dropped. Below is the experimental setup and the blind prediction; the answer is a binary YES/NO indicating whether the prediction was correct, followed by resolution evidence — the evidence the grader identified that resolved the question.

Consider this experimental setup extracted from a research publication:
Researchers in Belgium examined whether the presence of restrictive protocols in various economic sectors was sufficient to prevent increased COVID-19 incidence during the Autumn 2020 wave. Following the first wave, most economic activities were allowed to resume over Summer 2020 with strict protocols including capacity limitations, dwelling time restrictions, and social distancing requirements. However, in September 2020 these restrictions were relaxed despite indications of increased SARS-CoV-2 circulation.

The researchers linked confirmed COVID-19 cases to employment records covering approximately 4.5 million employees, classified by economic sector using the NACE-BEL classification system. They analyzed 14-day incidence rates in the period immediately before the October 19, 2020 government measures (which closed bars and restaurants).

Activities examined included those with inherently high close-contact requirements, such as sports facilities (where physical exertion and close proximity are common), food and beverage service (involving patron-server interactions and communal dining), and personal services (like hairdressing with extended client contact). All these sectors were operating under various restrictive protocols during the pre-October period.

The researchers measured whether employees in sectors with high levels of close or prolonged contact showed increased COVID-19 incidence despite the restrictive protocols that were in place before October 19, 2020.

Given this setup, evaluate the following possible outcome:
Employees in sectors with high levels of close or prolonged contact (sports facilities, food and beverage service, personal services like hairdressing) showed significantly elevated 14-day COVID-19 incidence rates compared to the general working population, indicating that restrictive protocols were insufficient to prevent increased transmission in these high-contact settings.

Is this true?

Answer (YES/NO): YES